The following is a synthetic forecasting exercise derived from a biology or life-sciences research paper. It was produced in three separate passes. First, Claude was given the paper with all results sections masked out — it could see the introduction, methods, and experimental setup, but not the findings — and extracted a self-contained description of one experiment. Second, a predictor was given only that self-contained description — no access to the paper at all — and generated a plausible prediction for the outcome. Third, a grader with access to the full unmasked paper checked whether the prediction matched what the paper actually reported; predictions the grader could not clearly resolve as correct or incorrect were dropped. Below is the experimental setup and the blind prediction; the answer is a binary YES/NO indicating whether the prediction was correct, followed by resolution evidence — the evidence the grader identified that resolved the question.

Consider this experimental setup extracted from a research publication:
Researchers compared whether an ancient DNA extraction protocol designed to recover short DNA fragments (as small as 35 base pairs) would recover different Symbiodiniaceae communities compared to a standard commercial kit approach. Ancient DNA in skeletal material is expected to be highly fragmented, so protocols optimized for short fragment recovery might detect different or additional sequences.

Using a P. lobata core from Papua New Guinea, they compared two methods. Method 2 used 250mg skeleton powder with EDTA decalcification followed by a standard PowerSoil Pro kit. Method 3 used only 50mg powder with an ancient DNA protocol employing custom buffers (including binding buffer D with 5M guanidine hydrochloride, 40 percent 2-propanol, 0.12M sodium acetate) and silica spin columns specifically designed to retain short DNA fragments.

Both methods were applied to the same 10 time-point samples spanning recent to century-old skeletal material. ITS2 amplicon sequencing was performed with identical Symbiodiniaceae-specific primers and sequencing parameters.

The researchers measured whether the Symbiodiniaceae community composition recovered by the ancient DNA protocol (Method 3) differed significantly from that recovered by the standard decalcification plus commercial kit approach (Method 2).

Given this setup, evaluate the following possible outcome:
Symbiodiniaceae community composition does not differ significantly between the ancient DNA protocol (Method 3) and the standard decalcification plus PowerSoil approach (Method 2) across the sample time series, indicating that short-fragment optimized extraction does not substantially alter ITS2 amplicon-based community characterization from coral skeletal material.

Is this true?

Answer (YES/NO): YES